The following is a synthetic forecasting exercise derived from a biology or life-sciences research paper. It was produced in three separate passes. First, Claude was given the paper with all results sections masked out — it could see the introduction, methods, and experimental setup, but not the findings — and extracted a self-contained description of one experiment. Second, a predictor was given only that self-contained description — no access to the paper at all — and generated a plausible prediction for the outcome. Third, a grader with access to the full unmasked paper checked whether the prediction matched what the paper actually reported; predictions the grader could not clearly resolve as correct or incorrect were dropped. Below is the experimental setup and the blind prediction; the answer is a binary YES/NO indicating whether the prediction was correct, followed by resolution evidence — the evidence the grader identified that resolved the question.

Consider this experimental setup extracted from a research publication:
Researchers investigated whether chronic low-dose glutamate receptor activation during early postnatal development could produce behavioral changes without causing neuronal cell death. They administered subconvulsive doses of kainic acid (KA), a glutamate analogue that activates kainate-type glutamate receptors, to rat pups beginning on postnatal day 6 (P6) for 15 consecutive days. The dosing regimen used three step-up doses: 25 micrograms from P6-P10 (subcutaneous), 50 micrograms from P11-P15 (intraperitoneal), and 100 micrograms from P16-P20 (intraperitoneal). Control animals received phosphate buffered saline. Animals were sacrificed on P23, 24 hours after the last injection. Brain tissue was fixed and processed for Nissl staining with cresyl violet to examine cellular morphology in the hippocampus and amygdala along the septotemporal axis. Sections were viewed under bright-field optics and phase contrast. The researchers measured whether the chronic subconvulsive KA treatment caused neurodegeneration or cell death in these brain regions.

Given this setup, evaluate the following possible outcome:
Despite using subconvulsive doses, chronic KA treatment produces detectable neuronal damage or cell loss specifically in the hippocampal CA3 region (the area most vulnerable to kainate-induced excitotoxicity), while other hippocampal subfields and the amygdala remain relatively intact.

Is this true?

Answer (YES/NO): NO